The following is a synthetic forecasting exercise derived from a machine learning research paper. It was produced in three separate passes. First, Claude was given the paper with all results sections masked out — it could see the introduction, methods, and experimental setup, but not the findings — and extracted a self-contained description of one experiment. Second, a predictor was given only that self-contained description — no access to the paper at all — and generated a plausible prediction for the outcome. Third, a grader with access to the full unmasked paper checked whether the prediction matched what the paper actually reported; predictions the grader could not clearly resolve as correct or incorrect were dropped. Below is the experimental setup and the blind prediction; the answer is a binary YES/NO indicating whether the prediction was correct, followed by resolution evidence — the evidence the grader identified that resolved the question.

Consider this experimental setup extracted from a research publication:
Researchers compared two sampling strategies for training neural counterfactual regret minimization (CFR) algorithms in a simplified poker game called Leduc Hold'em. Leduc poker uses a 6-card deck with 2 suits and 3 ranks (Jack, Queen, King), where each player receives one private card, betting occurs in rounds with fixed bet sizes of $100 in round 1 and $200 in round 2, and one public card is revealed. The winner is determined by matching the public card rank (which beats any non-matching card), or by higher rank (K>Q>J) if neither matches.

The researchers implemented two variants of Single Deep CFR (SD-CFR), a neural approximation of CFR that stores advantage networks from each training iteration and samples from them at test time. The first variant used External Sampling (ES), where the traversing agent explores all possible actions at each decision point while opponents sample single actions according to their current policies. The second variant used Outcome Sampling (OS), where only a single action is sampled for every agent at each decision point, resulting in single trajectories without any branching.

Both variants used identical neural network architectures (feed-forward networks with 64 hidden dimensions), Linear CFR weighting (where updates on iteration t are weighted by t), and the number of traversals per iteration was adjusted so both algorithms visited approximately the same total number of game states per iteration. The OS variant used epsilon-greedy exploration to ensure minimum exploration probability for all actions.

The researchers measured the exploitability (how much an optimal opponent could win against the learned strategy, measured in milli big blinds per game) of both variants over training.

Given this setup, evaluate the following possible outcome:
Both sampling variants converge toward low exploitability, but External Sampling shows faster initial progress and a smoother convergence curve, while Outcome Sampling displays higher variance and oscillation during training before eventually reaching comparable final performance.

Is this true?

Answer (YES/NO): NO